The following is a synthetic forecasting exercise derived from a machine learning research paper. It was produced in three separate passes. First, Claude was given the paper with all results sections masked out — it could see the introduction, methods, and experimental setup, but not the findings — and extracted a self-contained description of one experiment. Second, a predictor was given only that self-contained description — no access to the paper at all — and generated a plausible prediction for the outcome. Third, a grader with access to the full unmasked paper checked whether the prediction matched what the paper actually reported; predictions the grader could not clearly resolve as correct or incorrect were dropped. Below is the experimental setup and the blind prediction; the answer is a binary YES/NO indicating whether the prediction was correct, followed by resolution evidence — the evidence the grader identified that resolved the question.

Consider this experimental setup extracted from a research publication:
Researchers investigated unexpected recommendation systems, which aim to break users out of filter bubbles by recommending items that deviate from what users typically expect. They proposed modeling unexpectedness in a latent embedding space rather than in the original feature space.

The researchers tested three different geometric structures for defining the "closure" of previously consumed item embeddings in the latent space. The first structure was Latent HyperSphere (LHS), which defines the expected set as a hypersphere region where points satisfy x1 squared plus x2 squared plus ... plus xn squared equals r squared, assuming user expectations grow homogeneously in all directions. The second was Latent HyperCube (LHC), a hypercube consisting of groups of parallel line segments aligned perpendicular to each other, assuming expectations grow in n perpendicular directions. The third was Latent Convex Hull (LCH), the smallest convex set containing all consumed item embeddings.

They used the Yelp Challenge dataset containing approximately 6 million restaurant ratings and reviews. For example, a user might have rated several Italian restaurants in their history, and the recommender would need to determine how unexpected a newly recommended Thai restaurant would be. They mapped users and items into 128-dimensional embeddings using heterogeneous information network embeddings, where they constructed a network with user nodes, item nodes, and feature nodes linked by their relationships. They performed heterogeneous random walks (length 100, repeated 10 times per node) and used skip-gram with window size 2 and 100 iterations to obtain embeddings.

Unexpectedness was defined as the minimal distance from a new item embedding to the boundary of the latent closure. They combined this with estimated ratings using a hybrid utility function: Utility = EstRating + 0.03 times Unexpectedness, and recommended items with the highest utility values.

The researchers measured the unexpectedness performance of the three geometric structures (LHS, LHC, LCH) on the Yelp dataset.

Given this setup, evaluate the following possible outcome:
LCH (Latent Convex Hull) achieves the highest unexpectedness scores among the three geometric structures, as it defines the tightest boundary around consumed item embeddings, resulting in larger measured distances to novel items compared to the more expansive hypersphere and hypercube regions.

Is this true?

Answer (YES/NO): NO